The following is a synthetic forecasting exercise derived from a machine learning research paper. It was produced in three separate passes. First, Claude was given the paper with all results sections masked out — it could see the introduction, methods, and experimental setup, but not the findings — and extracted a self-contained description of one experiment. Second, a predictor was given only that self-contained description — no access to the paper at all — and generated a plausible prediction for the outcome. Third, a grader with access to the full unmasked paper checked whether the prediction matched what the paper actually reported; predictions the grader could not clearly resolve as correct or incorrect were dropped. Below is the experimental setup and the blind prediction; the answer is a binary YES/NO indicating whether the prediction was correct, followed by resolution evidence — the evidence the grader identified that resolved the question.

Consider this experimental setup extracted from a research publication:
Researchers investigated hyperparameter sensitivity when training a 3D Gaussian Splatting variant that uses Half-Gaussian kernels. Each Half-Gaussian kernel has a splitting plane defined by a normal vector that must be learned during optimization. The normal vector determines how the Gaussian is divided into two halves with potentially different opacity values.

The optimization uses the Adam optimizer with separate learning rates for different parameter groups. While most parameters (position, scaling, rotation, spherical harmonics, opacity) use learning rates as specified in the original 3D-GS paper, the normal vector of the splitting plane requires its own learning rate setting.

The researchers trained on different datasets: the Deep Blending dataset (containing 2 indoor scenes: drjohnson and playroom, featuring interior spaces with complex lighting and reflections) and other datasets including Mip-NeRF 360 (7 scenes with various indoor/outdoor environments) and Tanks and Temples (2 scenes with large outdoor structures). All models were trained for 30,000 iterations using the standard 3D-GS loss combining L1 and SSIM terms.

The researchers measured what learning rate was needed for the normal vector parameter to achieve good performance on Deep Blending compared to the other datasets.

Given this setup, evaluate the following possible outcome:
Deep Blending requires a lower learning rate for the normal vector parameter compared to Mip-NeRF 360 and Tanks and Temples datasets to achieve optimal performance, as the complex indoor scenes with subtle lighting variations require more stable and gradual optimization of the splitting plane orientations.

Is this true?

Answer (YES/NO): NO